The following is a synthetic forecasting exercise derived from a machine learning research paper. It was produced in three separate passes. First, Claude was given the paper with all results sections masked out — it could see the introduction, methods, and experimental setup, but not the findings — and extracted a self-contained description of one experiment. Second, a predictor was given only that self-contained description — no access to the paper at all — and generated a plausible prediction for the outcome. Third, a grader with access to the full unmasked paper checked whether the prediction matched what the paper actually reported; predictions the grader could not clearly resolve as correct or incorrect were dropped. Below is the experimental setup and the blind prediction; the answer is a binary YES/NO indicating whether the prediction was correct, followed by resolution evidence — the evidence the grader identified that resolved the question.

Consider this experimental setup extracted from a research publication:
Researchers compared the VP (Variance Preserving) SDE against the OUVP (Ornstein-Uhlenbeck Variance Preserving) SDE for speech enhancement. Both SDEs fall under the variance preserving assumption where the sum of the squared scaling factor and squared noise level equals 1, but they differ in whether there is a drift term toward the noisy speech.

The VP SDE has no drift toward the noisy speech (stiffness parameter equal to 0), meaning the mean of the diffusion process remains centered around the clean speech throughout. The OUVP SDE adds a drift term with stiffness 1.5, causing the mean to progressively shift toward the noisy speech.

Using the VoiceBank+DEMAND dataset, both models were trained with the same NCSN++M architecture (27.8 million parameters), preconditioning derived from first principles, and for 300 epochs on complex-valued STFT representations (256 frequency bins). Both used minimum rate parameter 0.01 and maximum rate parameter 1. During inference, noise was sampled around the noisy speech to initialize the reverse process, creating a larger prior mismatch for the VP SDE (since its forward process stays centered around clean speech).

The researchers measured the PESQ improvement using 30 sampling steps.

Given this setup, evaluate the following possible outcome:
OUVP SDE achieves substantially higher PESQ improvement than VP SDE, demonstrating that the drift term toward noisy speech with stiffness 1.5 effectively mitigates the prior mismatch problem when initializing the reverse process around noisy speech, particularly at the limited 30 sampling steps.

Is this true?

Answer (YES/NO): NO